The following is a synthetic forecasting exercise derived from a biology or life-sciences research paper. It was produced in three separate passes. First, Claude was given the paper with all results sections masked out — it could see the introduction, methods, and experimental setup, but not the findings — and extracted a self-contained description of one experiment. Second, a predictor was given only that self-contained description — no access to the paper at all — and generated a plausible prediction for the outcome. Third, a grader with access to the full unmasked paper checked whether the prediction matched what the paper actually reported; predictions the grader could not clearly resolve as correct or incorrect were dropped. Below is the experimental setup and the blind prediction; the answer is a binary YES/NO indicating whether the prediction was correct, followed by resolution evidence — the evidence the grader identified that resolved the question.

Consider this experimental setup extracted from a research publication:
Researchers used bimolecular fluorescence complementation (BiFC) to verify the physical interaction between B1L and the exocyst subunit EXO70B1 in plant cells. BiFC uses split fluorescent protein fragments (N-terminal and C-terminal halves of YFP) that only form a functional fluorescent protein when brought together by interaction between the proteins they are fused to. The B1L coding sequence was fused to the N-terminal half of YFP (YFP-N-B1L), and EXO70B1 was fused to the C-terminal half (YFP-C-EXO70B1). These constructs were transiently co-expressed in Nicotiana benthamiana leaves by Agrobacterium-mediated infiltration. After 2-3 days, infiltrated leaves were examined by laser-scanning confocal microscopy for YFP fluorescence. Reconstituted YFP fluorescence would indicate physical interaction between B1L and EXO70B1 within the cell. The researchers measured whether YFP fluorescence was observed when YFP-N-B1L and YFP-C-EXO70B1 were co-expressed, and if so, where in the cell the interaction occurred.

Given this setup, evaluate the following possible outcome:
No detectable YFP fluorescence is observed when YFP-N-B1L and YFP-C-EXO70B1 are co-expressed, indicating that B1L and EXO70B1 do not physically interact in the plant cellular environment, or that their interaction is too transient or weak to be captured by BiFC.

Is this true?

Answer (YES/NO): NO